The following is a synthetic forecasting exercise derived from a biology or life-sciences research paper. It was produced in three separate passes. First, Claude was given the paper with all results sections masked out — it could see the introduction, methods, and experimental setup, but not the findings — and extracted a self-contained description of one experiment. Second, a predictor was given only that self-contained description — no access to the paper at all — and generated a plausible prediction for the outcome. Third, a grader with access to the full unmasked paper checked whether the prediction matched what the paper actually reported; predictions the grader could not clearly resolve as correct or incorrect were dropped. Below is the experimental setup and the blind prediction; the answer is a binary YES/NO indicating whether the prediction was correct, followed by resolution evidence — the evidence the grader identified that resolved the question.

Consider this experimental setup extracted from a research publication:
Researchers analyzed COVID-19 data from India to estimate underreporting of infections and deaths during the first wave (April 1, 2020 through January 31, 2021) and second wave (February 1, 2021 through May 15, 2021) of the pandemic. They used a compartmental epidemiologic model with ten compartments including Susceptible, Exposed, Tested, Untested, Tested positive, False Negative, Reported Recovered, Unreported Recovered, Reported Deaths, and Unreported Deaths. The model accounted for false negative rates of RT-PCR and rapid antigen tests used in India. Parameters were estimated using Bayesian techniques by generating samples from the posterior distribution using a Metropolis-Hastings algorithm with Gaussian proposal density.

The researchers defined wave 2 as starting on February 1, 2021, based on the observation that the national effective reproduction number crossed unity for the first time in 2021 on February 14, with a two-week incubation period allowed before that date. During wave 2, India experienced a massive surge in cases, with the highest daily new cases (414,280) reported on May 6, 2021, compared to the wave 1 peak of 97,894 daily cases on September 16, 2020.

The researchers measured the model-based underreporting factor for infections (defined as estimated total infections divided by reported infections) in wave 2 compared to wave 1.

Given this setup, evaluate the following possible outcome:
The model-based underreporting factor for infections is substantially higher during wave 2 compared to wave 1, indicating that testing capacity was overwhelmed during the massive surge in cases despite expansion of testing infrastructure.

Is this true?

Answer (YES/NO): YES